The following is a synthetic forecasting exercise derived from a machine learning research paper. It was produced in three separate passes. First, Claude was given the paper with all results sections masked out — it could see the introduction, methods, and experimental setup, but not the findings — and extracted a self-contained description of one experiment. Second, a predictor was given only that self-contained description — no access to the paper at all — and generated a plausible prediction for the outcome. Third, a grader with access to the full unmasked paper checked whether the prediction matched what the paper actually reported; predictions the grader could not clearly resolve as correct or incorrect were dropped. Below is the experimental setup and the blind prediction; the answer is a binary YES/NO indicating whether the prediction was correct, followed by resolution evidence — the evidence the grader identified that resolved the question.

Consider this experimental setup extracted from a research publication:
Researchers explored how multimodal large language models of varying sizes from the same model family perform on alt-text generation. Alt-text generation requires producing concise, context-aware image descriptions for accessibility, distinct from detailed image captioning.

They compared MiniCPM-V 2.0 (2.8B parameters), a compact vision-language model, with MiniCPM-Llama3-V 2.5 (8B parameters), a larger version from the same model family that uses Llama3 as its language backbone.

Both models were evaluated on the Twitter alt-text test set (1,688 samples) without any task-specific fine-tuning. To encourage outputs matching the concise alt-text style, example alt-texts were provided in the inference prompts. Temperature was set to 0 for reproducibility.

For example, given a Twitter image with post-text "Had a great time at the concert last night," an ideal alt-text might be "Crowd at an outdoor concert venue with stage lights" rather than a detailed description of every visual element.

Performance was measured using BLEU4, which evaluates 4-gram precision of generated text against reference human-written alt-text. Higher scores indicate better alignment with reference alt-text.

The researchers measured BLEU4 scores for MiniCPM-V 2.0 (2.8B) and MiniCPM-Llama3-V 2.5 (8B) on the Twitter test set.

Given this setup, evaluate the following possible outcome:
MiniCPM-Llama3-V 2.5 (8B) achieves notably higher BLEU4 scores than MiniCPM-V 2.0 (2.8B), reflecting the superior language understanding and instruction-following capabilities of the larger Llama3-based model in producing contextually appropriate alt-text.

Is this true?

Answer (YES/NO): NO